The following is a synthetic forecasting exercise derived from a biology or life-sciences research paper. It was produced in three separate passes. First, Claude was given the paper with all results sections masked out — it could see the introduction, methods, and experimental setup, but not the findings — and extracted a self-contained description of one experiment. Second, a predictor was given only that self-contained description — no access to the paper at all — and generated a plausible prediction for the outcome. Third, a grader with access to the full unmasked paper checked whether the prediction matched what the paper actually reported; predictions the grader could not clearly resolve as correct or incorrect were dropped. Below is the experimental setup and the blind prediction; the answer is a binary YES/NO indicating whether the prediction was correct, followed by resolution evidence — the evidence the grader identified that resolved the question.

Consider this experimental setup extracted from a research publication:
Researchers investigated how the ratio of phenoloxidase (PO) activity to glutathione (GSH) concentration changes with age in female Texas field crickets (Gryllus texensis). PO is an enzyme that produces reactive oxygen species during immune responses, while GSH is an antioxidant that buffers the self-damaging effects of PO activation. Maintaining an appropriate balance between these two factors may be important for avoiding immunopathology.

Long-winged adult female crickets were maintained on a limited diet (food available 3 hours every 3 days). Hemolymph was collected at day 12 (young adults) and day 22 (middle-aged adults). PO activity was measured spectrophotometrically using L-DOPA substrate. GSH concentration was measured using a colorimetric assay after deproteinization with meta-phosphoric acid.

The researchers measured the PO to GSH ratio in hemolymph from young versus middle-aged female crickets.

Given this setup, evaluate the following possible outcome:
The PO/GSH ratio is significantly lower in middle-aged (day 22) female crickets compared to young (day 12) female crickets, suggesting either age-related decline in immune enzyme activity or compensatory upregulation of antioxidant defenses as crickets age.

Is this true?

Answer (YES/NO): NO